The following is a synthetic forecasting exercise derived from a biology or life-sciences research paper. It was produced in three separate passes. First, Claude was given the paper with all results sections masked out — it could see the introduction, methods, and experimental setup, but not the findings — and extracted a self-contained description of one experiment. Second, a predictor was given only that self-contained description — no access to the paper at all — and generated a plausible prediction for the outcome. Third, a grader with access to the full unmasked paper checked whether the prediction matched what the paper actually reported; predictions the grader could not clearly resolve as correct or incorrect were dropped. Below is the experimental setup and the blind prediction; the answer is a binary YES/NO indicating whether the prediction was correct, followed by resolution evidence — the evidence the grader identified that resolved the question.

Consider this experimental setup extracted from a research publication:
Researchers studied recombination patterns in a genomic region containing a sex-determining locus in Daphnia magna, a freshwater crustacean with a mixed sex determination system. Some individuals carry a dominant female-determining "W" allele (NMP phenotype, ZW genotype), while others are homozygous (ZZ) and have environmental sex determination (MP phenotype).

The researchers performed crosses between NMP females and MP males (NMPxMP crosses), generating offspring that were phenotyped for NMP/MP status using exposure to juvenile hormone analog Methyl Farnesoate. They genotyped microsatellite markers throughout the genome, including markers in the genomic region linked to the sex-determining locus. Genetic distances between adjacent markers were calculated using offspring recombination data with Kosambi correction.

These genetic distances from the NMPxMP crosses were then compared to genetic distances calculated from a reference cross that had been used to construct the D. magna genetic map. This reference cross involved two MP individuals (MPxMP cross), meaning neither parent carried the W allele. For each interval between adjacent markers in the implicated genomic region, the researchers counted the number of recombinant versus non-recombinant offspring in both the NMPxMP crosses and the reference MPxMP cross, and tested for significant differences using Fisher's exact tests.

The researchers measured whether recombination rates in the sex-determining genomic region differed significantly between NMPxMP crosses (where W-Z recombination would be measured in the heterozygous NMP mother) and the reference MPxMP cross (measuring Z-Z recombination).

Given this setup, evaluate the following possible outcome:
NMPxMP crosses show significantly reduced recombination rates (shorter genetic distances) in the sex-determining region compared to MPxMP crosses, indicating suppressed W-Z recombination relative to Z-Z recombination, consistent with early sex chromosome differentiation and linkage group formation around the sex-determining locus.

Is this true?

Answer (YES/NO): NO